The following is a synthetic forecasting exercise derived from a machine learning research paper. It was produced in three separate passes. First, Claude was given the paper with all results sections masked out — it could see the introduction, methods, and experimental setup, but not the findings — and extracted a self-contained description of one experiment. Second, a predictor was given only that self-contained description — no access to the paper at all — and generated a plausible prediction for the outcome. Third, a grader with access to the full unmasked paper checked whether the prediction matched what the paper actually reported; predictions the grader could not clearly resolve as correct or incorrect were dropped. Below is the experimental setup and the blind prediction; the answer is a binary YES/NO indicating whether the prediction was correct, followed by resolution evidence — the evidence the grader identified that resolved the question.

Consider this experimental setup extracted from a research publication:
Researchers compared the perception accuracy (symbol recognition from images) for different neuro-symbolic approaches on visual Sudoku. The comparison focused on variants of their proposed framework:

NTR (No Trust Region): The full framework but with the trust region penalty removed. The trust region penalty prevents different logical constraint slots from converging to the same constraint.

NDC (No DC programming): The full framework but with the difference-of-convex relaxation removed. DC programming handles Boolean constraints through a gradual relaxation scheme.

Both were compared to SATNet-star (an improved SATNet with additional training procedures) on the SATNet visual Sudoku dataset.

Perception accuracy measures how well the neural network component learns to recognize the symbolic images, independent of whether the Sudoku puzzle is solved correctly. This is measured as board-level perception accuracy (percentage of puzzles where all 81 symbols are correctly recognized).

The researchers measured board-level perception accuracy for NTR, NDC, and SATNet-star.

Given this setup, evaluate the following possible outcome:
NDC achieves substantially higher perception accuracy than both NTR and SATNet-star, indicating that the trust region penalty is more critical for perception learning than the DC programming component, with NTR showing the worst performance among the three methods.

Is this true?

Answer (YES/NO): NO